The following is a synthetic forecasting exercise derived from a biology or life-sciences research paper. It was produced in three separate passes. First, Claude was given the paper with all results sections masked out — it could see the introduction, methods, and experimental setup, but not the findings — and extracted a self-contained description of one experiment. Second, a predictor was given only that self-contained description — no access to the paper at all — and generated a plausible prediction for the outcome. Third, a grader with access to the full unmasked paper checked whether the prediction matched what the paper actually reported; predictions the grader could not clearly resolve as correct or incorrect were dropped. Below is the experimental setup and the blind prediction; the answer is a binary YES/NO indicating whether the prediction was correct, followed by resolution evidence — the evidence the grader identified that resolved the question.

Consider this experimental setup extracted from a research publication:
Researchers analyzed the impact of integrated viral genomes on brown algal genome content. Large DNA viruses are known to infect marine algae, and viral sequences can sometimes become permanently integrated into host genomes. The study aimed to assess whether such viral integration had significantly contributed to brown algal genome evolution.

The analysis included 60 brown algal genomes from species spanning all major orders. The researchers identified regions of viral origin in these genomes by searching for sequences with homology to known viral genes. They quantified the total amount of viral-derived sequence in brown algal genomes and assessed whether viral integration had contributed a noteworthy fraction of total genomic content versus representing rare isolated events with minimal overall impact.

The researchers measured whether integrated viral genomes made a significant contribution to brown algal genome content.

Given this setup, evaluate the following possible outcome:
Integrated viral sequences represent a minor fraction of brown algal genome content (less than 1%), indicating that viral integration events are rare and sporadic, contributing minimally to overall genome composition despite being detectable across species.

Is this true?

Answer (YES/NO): NO